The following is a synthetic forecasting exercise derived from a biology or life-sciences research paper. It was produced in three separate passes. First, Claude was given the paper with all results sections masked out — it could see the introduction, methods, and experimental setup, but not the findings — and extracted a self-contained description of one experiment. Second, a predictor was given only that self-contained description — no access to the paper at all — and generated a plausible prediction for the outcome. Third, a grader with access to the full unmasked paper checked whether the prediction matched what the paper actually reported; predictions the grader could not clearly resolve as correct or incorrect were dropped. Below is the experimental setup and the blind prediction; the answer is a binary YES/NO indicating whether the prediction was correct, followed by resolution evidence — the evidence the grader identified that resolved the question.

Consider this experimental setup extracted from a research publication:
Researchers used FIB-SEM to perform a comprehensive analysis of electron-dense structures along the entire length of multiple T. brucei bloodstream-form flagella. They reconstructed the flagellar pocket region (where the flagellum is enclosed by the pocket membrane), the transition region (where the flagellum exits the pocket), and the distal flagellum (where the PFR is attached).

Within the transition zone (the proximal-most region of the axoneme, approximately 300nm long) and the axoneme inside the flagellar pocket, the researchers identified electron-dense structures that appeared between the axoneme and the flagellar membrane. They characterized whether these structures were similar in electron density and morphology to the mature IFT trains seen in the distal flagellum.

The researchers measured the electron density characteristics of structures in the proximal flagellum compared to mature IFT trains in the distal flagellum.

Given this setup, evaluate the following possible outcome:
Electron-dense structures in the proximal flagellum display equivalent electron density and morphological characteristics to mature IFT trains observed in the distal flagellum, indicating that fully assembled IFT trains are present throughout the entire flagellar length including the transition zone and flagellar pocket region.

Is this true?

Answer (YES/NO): NO